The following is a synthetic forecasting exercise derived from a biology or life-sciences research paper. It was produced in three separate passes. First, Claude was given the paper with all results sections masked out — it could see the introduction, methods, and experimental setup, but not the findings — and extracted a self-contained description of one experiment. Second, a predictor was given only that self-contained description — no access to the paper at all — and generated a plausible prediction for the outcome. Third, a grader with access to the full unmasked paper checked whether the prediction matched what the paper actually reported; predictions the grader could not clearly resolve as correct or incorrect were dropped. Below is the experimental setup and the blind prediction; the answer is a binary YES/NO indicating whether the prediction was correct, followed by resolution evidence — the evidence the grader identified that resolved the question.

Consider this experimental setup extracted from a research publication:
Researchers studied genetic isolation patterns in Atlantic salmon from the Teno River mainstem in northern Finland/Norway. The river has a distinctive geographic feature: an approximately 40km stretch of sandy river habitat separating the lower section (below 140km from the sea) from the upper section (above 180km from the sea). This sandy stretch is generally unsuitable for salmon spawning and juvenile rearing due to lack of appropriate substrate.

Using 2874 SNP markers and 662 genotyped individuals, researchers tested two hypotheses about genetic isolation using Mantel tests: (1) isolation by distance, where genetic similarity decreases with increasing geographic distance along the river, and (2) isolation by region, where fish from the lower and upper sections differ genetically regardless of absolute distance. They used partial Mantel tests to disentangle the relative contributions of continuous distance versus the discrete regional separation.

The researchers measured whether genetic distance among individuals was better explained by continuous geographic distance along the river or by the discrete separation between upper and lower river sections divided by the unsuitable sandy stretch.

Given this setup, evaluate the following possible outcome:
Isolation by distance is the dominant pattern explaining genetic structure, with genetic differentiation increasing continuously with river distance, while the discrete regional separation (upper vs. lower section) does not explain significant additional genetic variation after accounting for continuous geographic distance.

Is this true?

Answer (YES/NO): NO